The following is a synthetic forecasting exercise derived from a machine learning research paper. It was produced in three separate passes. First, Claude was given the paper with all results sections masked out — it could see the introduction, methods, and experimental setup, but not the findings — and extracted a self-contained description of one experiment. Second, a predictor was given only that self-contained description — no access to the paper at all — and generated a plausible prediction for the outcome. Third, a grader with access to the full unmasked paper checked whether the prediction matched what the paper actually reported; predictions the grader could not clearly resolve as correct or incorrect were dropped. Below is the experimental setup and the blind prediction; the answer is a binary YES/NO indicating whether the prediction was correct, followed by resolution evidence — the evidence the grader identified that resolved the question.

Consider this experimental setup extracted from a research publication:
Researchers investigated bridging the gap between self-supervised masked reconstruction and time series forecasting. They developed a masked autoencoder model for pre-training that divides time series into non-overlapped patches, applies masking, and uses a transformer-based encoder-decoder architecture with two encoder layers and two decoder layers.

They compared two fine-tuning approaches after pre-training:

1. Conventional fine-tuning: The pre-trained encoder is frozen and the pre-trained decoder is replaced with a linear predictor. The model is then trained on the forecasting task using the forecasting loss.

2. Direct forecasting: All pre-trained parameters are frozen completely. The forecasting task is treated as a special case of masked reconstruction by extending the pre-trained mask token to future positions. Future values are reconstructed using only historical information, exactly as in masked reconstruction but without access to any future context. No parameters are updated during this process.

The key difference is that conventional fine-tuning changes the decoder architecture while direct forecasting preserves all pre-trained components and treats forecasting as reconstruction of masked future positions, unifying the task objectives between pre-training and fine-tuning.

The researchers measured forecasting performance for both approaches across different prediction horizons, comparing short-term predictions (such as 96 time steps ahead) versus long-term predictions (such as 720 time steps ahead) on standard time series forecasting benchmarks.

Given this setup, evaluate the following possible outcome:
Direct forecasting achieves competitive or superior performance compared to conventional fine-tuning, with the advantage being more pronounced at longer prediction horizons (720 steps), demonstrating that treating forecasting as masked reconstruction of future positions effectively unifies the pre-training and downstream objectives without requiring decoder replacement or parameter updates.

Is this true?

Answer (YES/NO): NO